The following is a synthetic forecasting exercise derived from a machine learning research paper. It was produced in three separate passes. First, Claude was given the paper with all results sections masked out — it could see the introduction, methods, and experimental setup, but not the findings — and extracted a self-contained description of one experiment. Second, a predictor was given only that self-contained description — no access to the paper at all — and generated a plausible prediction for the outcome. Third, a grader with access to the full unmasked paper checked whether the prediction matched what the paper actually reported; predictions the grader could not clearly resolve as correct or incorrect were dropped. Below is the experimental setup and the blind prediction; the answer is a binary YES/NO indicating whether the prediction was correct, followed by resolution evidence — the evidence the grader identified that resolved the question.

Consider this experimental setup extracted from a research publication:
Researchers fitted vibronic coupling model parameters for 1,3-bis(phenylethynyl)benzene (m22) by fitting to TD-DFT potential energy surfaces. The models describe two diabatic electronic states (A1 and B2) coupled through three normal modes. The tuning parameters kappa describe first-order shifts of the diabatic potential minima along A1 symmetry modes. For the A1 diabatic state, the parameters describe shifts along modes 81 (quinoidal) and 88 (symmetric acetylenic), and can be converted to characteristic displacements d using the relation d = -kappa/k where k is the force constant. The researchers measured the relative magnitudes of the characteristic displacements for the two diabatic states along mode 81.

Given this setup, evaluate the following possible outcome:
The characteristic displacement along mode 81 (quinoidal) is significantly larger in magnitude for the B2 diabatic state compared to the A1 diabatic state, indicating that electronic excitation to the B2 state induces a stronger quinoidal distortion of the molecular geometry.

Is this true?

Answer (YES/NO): NO